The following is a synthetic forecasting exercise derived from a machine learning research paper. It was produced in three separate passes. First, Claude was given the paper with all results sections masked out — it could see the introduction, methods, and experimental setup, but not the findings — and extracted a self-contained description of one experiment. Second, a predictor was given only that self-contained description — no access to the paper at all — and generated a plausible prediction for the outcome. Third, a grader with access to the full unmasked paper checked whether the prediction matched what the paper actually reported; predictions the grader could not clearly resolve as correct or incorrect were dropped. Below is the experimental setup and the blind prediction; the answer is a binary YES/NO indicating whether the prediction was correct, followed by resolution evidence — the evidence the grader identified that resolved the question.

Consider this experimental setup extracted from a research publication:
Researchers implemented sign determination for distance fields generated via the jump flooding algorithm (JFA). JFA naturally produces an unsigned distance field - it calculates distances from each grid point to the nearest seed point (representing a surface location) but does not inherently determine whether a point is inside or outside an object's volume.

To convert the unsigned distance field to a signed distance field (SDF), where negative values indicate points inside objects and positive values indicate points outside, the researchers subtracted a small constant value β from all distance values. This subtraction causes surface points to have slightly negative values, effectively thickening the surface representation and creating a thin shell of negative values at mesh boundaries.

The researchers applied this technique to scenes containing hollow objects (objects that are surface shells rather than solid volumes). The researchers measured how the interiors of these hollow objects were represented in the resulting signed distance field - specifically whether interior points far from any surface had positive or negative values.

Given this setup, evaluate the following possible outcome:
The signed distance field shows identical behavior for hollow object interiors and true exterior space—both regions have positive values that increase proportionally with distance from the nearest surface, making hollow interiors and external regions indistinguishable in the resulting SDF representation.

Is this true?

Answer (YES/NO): NO